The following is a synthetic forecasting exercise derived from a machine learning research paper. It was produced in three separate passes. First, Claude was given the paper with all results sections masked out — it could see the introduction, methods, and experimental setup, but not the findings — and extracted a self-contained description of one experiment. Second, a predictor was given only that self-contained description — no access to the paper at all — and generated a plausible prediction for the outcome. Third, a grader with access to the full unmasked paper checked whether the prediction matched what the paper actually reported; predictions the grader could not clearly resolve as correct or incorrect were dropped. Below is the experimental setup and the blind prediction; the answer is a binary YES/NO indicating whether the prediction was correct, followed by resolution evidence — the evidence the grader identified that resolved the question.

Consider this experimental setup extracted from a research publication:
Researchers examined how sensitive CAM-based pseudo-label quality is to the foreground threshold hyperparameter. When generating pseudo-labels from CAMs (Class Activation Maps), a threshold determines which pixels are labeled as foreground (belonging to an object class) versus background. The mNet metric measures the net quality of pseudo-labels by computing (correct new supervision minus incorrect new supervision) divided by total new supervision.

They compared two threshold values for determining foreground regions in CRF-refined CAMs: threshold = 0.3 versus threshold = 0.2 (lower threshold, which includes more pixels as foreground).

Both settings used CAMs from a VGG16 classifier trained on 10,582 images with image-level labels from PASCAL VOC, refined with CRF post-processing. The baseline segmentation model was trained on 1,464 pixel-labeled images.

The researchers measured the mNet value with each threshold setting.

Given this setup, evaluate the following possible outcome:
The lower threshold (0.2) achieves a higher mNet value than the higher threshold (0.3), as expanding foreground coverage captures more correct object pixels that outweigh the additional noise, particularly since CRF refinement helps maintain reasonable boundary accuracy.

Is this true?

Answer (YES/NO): NO